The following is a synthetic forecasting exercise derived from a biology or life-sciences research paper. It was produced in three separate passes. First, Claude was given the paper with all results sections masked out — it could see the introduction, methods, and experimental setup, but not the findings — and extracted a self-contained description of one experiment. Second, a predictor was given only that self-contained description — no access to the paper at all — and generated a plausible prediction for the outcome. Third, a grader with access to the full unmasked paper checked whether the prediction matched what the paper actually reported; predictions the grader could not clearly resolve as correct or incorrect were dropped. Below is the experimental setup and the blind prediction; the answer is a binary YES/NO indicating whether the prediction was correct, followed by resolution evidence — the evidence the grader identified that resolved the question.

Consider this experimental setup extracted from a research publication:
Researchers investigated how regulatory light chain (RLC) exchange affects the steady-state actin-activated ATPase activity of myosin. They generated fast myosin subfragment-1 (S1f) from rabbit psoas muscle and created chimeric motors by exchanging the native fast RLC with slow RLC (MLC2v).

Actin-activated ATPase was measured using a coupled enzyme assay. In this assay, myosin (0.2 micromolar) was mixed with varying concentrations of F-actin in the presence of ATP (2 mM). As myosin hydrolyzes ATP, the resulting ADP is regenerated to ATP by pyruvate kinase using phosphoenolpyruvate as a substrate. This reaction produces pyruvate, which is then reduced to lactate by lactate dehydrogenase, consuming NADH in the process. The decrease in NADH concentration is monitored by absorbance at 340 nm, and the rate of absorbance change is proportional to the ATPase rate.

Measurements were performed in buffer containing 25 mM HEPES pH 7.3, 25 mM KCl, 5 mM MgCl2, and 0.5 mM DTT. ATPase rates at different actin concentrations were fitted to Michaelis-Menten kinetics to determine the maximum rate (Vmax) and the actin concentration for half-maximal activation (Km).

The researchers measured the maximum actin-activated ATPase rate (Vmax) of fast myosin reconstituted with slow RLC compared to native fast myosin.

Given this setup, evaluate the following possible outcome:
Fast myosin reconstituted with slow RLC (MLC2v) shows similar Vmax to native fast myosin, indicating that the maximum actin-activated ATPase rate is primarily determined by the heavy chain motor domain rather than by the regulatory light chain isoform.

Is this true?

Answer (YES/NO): NO